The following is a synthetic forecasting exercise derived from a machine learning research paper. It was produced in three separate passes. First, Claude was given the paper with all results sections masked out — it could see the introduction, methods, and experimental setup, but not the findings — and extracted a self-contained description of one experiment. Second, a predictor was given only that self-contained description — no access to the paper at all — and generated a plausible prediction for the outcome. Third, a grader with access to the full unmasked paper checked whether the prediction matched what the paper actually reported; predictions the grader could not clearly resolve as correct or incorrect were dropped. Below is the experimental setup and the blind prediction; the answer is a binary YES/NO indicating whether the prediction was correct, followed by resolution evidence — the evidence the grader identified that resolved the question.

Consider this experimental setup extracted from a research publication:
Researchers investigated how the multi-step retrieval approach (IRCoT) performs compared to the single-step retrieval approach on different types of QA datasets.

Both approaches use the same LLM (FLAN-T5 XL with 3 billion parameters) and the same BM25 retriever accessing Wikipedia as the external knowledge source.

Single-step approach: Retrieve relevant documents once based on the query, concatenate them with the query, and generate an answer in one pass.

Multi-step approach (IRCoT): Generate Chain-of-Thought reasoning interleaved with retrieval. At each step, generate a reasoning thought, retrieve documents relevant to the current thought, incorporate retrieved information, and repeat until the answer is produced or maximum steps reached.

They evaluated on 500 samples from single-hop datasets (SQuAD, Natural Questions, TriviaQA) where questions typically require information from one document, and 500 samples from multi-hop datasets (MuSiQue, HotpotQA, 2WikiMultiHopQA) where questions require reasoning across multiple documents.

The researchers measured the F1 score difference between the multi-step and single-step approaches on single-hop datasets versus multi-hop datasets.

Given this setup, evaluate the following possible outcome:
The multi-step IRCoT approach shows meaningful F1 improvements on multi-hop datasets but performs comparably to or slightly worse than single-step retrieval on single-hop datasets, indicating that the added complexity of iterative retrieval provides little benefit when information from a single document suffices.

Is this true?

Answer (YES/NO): YES